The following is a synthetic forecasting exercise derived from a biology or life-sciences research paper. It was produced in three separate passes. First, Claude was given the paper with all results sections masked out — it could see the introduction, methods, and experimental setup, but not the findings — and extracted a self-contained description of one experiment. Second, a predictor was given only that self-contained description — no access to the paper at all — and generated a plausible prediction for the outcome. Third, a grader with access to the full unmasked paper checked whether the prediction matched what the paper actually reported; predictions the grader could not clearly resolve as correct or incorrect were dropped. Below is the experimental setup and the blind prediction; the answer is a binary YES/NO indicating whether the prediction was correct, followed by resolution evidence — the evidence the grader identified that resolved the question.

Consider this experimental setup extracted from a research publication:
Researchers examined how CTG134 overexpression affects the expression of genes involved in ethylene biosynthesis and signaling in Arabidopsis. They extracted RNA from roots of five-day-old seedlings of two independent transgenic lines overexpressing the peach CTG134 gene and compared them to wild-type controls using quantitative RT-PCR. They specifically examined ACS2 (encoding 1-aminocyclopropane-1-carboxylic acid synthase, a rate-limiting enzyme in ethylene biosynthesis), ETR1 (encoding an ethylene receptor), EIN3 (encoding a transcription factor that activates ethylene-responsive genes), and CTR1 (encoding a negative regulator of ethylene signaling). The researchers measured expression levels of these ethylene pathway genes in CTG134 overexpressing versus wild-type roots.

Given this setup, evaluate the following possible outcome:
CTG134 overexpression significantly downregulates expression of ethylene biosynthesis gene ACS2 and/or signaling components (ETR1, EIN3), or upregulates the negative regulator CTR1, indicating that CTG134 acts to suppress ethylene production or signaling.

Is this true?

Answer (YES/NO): NO